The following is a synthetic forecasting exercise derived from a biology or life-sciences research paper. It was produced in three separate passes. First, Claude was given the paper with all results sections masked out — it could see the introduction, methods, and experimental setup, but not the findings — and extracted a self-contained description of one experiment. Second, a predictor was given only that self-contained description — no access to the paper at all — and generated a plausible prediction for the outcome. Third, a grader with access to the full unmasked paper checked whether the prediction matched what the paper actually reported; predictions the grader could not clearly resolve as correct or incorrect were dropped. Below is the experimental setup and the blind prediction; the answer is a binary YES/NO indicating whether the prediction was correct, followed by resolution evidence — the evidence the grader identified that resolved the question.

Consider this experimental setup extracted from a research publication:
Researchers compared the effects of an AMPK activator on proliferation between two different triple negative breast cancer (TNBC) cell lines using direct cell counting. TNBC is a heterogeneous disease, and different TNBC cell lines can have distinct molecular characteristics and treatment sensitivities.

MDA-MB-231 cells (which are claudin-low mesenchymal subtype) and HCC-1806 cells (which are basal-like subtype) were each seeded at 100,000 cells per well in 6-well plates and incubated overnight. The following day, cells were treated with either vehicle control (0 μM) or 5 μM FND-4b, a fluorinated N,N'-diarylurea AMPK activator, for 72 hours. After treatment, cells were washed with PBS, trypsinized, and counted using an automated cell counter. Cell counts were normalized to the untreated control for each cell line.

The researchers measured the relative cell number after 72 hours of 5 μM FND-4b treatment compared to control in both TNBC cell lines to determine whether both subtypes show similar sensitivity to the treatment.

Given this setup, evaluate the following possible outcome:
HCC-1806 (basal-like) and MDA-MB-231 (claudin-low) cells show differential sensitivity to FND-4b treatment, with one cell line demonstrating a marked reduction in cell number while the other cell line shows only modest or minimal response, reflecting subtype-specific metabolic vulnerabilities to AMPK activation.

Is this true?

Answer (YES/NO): NO